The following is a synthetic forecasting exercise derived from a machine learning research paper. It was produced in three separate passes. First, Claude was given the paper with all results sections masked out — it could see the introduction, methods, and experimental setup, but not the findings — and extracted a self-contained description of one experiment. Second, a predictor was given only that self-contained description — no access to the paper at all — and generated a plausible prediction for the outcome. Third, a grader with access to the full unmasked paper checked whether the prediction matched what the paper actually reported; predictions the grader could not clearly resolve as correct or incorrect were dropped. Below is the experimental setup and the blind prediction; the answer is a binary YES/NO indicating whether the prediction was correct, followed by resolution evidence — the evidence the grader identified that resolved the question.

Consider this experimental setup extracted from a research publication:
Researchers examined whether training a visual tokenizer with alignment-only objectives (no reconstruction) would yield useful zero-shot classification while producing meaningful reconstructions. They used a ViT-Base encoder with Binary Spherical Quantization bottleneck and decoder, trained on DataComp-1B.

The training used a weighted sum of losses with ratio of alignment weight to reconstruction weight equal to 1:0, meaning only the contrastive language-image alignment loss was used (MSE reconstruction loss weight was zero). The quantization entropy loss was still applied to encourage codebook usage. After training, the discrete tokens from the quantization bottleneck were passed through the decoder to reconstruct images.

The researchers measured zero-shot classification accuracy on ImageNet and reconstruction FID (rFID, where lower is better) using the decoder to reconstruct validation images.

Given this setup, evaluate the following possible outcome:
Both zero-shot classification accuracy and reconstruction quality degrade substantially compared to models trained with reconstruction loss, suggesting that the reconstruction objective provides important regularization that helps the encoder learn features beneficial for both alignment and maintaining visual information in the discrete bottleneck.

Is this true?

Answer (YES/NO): NO